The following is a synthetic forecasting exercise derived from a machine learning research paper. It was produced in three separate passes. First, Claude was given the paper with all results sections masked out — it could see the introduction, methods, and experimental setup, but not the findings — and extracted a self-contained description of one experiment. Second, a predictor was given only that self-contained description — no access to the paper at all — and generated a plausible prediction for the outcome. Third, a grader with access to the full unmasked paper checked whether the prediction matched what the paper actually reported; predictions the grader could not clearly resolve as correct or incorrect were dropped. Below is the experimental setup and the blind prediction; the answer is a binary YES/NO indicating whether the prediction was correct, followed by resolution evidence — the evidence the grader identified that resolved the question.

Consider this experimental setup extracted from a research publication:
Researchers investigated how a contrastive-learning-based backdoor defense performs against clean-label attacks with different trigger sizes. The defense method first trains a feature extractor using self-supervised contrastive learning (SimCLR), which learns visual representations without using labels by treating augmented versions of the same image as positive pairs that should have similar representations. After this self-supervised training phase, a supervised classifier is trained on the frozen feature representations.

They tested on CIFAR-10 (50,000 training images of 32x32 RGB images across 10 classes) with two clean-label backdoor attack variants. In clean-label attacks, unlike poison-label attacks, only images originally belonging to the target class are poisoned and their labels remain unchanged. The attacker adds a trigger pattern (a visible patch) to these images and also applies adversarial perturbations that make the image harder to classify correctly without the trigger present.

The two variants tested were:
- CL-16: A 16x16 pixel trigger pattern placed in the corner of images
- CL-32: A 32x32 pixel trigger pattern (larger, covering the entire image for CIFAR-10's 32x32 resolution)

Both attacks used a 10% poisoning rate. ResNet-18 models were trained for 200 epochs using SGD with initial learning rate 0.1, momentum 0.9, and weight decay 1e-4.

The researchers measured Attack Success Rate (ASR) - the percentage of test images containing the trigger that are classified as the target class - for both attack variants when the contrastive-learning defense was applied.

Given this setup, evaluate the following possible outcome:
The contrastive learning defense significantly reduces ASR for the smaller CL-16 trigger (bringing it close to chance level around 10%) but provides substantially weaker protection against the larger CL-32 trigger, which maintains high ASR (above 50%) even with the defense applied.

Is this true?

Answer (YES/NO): NO